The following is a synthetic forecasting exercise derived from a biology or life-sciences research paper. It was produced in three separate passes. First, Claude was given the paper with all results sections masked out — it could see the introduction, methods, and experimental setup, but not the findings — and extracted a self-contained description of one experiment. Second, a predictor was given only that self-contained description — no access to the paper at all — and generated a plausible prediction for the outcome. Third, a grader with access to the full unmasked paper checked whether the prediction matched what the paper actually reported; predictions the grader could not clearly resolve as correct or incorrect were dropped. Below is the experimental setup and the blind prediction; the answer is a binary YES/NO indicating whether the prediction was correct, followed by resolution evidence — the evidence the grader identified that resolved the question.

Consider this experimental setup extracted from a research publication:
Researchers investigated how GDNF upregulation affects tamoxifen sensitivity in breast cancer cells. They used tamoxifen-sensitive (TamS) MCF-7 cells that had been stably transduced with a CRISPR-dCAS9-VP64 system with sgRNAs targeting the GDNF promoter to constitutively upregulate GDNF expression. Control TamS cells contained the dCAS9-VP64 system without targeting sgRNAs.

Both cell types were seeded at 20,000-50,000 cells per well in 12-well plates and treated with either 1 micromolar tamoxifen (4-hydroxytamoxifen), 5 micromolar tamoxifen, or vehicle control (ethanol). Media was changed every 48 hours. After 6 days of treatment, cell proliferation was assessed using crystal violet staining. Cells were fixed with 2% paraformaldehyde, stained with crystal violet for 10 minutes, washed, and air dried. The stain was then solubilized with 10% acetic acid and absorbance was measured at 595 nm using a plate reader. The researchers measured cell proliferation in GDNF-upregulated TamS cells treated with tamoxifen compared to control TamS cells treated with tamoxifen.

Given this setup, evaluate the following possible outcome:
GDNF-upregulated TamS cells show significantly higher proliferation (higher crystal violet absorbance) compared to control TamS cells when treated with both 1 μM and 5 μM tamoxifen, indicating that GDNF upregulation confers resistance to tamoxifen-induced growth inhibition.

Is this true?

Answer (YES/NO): YES